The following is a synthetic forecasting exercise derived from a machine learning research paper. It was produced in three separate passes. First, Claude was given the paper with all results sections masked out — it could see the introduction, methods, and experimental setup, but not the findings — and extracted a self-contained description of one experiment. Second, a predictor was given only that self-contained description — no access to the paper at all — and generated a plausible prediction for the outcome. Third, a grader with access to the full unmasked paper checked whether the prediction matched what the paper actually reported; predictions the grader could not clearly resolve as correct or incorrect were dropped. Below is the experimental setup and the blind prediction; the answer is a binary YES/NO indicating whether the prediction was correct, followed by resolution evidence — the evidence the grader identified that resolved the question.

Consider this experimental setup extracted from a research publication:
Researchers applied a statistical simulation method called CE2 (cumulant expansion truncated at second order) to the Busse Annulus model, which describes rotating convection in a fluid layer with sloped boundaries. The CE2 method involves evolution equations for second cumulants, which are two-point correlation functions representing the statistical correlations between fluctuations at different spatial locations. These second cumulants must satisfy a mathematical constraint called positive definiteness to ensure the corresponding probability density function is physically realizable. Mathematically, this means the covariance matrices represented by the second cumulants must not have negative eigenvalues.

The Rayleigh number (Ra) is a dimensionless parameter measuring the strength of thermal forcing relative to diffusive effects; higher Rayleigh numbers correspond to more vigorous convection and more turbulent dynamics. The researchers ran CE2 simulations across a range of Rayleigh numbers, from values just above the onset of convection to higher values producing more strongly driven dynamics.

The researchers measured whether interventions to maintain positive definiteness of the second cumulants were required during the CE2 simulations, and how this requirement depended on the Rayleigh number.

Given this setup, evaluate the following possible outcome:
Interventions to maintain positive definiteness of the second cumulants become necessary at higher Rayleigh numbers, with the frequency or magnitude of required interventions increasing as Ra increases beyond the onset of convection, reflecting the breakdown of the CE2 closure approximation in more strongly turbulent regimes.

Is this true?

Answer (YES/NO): NO